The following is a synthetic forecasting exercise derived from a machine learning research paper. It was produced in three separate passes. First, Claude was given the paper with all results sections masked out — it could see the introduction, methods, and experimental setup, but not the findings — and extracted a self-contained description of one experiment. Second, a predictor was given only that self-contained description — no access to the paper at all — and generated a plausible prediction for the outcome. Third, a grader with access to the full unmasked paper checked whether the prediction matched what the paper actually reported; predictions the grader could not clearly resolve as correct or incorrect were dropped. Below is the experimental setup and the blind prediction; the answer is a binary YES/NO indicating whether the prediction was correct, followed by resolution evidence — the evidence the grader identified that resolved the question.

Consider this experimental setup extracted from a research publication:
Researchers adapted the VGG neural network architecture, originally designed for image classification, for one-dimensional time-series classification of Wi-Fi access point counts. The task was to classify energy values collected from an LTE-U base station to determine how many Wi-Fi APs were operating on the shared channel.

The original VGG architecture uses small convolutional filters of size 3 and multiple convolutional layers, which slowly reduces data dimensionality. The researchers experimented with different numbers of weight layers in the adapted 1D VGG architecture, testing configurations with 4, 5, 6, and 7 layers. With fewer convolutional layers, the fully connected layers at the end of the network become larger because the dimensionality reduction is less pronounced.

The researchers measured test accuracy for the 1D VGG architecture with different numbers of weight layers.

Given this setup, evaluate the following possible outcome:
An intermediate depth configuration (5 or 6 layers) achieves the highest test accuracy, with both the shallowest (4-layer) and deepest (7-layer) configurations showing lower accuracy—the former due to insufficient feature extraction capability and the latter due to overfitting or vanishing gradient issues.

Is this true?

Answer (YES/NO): NO